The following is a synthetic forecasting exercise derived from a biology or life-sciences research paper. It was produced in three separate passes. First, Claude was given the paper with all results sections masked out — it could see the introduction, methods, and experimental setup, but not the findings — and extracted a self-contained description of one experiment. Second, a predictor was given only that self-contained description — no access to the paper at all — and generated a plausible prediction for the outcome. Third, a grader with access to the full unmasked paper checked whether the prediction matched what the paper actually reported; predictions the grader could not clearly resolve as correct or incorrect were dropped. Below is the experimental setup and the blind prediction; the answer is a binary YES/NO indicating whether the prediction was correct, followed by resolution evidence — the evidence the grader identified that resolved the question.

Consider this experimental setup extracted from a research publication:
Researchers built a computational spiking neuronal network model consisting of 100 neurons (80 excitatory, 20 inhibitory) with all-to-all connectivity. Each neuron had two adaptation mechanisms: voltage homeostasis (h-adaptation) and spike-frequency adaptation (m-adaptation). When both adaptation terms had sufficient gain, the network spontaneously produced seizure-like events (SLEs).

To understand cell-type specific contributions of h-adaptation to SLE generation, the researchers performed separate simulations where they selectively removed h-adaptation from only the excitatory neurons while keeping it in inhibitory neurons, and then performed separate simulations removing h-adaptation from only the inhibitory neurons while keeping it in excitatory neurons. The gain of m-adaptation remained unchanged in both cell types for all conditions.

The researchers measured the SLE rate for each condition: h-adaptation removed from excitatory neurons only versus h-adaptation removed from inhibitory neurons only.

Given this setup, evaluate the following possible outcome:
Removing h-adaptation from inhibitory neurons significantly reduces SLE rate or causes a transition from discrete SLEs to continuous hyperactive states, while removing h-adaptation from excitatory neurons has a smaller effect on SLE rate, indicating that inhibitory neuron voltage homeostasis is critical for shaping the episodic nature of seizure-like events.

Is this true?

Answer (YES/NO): NO